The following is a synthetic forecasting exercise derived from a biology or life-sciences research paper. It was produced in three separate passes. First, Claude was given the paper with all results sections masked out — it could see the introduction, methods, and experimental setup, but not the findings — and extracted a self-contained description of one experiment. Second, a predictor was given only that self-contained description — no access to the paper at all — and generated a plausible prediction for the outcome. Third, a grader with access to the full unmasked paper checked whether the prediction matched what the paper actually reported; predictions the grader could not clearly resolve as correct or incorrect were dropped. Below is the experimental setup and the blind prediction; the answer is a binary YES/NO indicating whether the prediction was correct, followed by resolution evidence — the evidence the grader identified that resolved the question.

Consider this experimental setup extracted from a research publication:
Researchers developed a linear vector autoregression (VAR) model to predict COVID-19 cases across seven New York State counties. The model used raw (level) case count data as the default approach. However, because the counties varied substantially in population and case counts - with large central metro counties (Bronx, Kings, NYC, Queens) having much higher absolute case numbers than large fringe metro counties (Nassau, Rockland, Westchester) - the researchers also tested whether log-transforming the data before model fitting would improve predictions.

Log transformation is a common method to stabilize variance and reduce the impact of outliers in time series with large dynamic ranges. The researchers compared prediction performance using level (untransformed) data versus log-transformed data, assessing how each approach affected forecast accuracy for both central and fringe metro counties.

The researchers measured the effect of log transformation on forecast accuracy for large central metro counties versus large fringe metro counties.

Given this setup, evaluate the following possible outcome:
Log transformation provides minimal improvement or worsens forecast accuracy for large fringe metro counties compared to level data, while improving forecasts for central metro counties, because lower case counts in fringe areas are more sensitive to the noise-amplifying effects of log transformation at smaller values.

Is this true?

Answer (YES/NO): NO